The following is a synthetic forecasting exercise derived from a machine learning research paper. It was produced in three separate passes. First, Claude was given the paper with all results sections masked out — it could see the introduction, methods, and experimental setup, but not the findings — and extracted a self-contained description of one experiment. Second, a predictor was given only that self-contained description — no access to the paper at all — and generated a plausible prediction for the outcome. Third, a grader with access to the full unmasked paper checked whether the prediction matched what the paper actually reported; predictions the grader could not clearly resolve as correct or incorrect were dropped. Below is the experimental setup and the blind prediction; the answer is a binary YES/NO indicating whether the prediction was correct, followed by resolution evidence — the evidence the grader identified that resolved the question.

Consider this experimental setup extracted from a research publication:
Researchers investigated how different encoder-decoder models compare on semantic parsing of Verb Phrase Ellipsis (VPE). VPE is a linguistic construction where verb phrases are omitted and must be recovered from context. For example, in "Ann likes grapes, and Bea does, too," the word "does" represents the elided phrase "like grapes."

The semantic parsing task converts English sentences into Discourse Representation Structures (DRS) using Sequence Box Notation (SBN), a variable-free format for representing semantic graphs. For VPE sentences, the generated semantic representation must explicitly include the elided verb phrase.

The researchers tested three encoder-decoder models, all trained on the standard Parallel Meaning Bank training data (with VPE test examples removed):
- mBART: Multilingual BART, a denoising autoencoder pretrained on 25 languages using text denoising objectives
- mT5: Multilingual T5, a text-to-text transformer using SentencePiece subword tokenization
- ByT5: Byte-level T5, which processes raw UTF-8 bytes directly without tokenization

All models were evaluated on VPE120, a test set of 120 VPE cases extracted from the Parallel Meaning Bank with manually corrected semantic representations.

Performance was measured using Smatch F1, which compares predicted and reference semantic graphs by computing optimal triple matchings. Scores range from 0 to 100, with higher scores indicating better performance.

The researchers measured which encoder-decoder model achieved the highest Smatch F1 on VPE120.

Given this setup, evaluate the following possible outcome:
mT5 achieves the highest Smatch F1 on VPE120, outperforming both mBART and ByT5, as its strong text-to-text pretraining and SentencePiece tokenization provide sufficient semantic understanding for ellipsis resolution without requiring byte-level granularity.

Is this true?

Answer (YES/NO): NO